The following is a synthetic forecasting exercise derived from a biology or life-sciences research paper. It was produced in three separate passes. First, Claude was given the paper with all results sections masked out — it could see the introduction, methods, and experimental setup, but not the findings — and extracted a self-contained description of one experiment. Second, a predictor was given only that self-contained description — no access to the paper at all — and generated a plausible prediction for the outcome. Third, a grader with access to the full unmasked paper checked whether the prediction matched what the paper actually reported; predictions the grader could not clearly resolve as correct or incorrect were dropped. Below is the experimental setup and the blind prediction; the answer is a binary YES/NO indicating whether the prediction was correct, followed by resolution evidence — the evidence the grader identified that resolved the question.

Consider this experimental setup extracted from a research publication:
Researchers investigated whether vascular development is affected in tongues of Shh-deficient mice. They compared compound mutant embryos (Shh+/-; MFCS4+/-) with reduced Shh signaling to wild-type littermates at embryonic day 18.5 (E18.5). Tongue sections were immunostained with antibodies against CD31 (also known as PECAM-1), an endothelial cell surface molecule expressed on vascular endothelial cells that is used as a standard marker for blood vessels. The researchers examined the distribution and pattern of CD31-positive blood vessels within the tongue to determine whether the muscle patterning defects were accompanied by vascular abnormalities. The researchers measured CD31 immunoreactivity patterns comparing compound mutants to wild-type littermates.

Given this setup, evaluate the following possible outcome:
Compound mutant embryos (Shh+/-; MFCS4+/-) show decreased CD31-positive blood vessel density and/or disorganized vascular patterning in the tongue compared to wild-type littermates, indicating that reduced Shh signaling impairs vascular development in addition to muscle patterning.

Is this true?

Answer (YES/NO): NO